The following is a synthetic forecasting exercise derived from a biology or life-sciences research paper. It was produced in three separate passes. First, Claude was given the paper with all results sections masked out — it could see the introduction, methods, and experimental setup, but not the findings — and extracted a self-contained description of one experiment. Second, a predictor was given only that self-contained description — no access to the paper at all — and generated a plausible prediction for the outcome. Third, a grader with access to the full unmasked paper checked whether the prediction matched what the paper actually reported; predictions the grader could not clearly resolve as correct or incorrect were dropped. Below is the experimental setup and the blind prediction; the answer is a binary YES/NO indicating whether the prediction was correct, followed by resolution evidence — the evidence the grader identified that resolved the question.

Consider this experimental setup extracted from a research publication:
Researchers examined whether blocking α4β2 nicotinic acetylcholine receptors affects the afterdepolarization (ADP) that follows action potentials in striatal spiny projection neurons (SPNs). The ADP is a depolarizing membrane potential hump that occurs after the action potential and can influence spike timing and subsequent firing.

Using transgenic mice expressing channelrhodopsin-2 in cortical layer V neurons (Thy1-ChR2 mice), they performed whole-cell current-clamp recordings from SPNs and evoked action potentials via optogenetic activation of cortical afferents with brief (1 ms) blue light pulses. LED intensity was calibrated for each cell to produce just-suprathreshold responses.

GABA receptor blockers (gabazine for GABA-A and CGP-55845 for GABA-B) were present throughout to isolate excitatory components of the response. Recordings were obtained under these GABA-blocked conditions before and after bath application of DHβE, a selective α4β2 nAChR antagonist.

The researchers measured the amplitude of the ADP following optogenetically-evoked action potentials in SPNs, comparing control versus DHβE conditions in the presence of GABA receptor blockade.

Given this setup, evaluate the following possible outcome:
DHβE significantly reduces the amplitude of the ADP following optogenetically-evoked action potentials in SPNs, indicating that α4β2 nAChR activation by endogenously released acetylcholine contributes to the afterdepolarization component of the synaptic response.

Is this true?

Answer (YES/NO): NO